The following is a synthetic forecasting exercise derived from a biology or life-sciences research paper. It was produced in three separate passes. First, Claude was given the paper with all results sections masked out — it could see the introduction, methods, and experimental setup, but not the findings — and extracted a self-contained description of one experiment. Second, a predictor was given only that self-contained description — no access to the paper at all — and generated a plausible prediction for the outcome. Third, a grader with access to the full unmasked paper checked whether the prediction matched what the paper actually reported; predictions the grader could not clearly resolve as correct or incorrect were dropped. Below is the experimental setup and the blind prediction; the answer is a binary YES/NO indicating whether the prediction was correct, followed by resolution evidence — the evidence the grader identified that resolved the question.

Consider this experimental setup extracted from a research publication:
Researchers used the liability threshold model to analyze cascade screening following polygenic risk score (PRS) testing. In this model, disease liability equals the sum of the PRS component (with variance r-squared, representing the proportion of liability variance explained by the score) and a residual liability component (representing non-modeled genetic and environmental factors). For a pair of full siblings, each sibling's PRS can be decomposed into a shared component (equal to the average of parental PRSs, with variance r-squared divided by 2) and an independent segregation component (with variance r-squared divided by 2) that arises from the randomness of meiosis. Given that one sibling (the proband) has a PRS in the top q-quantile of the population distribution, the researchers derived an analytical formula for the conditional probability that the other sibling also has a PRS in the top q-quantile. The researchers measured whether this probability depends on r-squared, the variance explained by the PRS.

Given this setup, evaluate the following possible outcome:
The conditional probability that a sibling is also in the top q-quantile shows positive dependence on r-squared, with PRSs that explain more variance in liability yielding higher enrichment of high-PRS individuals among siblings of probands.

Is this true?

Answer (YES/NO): NO